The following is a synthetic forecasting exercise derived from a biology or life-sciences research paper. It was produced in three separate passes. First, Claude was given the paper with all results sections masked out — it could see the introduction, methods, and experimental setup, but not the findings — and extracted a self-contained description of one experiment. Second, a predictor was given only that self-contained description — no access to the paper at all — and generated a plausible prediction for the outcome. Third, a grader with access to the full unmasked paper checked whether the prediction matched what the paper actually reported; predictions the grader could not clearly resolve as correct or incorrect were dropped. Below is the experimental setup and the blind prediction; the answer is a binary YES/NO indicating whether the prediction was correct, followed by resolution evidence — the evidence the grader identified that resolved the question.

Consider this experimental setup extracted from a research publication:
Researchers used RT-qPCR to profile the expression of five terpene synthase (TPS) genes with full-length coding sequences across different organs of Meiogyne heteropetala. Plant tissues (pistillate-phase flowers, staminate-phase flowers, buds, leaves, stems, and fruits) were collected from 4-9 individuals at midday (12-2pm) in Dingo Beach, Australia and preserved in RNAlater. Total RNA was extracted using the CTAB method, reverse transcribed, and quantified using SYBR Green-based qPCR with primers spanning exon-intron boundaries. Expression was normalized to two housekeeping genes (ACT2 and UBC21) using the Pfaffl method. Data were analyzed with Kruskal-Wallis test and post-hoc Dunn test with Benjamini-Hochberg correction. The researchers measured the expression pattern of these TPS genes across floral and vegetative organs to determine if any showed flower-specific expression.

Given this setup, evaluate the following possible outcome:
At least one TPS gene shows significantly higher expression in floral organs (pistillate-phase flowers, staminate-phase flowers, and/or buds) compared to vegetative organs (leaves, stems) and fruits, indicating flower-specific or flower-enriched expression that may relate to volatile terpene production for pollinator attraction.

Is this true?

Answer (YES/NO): YES